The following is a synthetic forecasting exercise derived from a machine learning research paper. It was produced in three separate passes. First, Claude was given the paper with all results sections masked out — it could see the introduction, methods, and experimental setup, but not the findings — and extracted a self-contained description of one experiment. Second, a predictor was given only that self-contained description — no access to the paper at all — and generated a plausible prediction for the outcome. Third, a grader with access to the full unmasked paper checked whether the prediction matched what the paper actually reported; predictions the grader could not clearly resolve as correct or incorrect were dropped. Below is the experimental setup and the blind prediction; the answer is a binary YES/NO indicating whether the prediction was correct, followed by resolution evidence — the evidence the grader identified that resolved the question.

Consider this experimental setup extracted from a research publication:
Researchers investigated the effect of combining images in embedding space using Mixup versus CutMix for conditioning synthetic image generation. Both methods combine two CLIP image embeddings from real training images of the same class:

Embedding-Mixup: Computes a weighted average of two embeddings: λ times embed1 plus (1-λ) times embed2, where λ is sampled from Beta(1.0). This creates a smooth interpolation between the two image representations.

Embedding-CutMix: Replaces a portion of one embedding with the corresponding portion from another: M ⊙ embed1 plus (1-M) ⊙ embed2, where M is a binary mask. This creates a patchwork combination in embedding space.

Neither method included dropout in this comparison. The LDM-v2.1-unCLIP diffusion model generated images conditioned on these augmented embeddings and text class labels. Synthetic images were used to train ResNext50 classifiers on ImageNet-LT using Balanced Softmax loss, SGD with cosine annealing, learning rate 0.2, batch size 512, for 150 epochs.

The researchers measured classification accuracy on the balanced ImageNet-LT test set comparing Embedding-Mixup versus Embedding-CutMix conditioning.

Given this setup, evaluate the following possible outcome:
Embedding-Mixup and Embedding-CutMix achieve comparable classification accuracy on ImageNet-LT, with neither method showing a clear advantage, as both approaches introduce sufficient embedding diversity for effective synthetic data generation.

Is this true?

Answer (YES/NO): YES